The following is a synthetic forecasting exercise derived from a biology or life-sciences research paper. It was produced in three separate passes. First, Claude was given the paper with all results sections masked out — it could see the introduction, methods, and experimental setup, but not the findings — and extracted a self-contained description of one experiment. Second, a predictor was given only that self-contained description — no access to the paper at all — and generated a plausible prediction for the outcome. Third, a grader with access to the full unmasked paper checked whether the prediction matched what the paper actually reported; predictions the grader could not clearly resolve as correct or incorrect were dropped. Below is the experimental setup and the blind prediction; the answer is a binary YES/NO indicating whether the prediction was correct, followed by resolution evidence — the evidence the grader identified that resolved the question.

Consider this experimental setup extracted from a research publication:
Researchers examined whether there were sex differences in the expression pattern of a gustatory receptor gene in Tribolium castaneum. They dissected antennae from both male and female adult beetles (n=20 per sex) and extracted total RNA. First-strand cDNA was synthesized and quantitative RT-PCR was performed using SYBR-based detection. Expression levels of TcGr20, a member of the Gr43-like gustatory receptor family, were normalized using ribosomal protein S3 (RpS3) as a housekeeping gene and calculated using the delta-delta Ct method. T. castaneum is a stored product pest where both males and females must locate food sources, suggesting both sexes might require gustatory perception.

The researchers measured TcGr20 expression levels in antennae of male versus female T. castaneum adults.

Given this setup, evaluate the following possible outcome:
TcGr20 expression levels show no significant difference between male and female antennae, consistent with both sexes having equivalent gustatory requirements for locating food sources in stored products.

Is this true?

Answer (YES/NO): YES